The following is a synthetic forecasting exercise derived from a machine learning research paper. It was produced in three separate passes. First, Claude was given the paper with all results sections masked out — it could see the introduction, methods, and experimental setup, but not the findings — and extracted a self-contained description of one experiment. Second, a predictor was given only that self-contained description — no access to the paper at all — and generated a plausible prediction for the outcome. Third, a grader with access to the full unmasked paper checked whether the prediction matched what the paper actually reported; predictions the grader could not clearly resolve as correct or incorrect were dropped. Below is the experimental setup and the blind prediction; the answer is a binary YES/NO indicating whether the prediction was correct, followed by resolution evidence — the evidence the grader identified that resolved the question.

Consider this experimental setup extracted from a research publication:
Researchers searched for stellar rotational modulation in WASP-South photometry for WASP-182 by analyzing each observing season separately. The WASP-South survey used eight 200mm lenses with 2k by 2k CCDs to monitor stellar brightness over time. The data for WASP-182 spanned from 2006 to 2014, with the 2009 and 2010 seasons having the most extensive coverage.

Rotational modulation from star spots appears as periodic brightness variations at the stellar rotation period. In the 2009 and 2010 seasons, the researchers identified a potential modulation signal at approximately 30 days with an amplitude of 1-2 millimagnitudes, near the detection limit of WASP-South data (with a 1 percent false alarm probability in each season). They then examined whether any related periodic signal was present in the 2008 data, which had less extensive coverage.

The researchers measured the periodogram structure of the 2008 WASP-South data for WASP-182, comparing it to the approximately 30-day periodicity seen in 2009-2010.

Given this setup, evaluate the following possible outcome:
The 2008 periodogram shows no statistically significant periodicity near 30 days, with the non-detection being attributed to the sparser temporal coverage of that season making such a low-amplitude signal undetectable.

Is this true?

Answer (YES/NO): NO